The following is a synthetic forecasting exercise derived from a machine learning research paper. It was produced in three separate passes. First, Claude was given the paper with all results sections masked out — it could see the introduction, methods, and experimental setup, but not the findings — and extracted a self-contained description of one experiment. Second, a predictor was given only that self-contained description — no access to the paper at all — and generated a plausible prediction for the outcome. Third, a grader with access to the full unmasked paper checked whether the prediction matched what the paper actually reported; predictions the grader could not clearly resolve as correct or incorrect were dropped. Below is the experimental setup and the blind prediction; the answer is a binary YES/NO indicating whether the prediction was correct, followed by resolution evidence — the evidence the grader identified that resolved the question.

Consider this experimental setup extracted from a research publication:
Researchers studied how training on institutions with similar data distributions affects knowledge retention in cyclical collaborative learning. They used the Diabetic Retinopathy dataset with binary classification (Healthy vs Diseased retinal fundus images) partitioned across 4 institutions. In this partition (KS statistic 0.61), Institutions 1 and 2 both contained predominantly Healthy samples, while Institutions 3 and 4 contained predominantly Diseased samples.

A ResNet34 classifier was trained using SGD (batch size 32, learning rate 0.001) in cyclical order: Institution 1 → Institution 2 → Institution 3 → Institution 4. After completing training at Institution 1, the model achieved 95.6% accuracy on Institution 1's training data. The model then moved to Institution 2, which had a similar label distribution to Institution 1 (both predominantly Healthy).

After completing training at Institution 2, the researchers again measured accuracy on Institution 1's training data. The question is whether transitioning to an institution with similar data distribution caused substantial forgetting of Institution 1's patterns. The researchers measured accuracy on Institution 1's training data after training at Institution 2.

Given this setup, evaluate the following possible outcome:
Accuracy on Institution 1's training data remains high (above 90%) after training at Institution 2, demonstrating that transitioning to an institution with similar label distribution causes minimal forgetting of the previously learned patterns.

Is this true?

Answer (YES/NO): YES